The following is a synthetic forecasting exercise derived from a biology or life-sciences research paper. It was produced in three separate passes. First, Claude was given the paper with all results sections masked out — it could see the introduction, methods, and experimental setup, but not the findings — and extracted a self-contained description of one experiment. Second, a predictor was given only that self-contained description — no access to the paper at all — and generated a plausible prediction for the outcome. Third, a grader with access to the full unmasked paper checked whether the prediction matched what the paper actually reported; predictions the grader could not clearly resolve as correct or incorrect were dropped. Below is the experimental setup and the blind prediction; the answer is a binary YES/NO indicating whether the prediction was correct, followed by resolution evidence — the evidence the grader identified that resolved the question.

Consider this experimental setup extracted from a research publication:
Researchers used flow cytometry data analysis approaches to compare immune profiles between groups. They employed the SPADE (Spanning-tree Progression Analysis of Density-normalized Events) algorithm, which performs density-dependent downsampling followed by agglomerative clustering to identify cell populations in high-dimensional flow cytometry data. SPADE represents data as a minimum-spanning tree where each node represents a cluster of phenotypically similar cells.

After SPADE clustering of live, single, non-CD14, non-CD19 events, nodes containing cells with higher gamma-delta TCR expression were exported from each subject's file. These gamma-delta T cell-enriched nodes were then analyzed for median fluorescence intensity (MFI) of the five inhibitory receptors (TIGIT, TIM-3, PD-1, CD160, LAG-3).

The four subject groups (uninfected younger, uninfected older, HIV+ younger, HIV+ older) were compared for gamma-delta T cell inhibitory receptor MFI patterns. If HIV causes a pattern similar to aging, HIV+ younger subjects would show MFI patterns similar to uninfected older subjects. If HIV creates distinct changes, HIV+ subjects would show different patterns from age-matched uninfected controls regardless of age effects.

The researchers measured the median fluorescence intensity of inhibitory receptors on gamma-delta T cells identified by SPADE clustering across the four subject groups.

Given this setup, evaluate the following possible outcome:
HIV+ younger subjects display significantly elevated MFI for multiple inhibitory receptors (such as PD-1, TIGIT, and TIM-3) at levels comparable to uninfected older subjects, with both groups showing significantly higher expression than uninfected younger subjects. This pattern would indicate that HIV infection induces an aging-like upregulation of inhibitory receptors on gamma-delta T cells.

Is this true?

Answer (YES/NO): NO